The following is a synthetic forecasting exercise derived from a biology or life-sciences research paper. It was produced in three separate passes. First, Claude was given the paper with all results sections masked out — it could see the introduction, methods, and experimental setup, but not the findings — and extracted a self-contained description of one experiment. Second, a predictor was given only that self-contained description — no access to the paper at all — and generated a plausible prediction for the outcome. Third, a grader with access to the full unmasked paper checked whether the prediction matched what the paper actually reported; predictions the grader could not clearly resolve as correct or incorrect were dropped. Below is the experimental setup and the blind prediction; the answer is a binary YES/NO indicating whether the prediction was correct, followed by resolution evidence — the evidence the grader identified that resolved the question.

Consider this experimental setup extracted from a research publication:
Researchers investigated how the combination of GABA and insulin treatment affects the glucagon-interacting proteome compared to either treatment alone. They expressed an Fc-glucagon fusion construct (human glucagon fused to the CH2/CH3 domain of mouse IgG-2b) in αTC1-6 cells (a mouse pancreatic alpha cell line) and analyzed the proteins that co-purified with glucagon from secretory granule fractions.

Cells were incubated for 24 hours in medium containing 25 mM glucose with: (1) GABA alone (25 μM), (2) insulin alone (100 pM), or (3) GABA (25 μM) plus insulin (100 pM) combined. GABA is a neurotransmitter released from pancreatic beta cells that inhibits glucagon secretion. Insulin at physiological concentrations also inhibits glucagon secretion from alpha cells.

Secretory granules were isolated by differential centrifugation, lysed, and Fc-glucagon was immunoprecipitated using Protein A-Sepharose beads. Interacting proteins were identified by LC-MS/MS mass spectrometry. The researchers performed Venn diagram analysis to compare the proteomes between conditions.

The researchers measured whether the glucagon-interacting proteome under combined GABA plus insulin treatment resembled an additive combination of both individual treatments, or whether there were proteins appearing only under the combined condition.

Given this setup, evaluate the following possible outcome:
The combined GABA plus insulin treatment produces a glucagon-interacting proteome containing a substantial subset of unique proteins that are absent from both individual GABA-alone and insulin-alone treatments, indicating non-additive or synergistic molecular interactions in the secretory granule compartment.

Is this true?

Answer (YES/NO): NO